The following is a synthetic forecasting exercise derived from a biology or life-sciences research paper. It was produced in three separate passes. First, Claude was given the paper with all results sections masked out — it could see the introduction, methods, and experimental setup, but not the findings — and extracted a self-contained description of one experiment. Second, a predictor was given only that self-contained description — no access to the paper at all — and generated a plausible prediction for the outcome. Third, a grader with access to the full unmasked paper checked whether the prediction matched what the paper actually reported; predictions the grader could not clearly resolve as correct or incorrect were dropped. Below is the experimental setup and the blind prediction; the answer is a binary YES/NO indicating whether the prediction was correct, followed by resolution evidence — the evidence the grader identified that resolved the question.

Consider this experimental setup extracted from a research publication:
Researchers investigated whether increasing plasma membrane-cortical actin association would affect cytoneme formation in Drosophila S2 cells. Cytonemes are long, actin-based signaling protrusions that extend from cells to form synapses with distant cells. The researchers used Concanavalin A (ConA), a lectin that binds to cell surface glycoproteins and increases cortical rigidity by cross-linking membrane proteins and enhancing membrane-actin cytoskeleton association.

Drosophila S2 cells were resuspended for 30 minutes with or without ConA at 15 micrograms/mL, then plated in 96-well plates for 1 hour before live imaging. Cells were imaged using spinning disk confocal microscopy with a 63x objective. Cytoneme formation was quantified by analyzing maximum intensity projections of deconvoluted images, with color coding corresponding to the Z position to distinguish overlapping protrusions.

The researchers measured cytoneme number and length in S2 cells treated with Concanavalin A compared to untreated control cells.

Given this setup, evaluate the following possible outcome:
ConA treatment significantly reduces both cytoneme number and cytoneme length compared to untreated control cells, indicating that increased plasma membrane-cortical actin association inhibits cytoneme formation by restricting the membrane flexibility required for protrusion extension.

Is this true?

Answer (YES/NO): YES